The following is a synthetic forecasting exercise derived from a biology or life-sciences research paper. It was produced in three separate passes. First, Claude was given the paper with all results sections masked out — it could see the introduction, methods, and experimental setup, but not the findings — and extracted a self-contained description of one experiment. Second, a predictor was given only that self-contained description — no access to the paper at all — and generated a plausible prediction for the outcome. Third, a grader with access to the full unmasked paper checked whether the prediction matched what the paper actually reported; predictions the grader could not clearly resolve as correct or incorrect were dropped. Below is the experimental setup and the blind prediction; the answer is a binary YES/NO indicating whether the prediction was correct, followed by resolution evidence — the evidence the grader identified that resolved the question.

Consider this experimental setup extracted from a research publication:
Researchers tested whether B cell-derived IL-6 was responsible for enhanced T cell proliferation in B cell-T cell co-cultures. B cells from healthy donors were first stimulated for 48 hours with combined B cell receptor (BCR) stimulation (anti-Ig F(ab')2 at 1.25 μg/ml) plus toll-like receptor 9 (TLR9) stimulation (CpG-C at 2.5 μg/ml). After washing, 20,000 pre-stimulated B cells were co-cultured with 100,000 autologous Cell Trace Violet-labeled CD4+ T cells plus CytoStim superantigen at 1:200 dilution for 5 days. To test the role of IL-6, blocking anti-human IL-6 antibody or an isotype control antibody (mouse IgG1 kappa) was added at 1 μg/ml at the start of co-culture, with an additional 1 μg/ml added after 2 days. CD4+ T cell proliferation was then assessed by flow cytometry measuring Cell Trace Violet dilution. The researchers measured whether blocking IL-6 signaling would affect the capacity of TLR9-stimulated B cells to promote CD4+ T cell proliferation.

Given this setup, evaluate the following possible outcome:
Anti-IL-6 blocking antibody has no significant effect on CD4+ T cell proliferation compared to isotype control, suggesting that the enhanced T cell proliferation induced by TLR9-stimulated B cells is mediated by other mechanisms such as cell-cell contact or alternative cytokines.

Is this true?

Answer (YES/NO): NO